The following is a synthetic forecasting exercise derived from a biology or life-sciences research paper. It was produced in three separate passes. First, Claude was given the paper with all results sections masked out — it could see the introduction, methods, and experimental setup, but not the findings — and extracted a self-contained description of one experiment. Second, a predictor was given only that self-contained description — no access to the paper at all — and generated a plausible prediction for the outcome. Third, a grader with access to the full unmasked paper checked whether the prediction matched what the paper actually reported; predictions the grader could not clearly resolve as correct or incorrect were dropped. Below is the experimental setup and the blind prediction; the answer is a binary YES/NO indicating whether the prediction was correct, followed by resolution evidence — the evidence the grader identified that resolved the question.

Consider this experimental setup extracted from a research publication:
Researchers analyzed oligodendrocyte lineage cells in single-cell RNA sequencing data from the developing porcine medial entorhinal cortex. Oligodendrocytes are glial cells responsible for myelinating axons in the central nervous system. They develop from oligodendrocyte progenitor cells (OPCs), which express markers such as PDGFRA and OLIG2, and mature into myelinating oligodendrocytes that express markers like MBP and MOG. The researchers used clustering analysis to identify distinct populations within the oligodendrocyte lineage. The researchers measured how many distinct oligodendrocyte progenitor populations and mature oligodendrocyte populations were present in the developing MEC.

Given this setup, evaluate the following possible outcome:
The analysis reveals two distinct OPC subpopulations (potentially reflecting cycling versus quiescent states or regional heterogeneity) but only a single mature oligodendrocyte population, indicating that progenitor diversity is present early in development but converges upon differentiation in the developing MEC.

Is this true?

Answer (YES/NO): NO